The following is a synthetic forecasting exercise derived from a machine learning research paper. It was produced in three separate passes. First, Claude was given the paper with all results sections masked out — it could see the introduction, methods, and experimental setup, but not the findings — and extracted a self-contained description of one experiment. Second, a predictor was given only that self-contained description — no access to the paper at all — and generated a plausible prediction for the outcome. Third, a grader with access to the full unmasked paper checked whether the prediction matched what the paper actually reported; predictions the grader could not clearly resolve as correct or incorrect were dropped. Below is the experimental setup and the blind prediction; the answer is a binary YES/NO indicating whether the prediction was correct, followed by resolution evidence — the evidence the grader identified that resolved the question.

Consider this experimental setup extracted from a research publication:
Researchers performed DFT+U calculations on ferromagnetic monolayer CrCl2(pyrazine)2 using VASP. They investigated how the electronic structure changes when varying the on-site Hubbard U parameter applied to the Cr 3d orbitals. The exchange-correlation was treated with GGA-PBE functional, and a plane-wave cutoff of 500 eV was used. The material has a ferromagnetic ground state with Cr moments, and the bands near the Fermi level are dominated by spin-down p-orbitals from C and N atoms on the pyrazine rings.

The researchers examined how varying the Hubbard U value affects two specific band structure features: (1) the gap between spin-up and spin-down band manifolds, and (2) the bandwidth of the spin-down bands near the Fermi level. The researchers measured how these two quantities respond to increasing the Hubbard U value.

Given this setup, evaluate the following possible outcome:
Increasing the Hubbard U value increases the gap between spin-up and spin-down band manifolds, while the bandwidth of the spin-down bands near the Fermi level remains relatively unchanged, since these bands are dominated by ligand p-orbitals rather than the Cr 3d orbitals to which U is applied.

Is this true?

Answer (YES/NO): NO